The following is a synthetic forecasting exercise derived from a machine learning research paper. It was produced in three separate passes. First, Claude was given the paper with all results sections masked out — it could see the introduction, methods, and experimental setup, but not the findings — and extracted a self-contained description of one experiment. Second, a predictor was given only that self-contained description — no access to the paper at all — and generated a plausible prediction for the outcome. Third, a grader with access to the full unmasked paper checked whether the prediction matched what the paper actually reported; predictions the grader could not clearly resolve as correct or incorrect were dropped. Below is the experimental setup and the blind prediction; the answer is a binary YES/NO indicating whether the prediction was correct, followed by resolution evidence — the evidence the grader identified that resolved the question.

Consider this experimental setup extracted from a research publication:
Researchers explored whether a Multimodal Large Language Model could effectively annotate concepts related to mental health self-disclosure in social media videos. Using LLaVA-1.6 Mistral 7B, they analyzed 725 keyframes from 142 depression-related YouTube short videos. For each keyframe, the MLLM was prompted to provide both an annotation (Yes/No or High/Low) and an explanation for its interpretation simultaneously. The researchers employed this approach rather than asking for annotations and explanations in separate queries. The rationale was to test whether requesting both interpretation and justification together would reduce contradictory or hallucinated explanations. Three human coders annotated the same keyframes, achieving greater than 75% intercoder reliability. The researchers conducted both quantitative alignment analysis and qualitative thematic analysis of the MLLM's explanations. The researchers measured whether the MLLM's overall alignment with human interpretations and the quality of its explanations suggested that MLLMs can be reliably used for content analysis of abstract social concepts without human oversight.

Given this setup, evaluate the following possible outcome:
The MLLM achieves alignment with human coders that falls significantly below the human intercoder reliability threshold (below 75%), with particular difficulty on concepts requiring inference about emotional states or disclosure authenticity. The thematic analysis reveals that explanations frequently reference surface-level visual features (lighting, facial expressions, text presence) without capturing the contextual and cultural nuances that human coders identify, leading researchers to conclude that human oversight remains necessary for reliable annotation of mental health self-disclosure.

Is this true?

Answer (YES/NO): NO